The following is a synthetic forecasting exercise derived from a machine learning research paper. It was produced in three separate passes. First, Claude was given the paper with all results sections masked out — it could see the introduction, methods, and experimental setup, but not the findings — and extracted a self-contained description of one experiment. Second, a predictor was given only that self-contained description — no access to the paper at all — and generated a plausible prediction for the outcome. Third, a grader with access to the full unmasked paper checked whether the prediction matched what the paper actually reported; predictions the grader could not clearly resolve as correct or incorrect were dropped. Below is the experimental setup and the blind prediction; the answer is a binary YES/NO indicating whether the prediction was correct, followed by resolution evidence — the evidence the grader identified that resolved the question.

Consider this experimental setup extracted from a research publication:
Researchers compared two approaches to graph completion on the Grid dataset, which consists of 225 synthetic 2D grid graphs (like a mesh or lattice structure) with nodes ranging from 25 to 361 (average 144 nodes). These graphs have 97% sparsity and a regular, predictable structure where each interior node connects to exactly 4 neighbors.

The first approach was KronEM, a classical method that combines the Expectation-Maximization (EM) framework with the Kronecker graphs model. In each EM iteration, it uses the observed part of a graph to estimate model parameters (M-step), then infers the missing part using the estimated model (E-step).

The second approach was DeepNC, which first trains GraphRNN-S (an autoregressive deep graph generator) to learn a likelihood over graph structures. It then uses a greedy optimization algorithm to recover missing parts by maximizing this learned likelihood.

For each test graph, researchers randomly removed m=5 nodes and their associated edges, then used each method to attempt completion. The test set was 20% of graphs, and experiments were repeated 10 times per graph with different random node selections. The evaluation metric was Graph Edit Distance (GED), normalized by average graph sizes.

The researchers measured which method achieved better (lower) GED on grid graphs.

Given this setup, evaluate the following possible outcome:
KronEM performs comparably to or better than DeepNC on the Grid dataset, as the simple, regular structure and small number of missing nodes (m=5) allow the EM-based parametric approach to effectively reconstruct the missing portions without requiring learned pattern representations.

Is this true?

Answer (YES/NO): NO